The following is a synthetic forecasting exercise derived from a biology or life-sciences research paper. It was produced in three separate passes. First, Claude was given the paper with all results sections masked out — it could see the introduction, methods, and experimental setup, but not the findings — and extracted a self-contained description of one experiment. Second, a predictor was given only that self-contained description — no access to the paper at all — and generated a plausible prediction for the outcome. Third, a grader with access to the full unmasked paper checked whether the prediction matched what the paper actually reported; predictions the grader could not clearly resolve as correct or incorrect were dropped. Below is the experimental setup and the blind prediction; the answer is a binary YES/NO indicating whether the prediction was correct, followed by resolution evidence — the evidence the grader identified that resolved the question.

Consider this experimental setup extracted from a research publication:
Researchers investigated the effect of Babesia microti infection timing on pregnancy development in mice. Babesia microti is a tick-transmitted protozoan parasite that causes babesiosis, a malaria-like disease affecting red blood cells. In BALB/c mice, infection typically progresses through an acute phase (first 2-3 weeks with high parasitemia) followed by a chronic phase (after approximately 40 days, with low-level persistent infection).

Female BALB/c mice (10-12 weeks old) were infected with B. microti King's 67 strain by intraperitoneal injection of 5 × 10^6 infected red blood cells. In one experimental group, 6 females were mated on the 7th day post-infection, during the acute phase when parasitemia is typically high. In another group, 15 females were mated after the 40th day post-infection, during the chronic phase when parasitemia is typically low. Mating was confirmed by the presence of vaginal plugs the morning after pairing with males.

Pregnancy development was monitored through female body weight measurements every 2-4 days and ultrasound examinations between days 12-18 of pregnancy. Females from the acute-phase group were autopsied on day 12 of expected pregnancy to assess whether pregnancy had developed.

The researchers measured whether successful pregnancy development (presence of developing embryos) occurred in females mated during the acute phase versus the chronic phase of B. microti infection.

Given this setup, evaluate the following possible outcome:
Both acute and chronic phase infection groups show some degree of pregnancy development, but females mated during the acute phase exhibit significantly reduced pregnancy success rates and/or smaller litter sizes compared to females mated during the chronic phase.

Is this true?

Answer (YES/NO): NO